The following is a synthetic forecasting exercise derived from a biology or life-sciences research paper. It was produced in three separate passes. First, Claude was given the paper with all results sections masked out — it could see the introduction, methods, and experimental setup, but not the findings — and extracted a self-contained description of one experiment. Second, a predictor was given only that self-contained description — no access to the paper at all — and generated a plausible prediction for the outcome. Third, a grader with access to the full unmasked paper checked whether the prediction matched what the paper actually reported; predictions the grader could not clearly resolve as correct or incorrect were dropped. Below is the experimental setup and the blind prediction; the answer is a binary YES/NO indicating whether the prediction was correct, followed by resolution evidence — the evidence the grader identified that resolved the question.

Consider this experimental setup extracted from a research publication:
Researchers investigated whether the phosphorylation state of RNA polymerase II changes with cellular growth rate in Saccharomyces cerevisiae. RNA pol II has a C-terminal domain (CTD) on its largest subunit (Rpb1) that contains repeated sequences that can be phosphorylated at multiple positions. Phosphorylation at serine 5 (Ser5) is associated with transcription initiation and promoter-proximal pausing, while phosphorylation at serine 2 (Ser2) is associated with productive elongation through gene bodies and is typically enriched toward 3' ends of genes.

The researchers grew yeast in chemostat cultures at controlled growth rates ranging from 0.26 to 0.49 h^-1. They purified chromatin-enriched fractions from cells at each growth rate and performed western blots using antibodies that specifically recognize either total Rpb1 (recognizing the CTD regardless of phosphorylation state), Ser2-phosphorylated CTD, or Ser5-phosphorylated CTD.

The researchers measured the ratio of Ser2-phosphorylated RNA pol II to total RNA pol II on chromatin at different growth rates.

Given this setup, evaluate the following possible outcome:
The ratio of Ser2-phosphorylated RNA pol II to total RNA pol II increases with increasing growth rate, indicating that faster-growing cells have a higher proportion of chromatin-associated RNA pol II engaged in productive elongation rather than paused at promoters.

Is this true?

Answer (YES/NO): NO